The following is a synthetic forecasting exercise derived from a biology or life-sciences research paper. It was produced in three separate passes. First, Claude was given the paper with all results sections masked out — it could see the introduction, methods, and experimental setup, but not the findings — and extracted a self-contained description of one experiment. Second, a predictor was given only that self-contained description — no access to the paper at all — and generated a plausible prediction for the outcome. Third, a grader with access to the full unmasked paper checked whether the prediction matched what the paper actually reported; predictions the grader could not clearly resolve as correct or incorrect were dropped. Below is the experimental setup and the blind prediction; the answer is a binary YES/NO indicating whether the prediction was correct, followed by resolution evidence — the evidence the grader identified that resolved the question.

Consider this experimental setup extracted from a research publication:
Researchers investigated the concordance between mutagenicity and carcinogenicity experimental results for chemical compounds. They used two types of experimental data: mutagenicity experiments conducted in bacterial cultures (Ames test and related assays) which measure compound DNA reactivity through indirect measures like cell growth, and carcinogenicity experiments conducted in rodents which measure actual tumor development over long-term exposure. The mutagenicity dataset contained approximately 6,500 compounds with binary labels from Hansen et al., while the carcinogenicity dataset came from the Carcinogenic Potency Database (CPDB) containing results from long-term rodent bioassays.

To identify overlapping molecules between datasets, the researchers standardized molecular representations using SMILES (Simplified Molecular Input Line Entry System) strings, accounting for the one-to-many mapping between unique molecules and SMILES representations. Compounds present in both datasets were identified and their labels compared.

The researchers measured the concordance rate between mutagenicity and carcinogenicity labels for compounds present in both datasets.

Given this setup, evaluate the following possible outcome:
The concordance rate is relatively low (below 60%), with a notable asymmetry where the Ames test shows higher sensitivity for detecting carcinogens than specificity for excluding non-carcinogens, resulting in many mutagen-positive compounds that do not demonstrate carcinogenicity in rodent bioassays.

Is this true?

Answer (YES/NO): NO